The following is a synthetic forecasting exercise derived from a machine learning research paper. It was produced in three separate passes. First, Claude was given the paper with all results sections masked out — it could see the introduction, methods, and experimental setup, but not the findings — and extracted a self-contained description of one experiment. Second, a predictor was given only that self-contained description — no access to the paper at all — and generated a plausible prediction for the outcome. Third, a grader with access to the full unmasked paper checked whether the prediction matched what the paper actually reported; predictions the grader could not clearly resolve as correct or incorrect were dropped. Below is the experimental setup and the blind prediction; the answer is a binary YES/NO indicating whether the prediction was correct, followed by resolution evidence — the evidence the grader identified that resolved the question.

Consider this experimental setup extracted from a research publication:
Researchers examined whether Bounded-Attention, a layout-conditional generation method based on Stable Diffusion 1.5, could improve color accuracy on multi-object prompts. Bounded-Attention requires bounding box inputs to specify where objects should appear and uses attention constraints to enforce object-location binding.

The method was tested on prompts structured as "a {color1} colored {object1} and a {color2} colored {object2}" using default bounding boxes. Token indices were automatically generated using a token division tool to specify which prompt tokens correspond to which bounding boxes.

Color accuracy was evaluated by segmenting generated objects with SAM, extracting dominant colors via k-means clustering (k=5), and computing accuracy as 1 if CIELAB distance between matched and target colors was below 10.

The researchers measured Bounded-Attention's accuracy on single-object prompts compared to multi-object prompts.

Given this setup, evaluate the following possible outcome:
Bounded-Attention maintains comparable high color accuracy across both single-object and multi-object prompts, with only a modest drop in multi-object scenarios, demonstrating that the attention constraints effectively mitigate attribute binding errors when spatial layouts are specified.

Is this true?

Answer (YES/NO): NO